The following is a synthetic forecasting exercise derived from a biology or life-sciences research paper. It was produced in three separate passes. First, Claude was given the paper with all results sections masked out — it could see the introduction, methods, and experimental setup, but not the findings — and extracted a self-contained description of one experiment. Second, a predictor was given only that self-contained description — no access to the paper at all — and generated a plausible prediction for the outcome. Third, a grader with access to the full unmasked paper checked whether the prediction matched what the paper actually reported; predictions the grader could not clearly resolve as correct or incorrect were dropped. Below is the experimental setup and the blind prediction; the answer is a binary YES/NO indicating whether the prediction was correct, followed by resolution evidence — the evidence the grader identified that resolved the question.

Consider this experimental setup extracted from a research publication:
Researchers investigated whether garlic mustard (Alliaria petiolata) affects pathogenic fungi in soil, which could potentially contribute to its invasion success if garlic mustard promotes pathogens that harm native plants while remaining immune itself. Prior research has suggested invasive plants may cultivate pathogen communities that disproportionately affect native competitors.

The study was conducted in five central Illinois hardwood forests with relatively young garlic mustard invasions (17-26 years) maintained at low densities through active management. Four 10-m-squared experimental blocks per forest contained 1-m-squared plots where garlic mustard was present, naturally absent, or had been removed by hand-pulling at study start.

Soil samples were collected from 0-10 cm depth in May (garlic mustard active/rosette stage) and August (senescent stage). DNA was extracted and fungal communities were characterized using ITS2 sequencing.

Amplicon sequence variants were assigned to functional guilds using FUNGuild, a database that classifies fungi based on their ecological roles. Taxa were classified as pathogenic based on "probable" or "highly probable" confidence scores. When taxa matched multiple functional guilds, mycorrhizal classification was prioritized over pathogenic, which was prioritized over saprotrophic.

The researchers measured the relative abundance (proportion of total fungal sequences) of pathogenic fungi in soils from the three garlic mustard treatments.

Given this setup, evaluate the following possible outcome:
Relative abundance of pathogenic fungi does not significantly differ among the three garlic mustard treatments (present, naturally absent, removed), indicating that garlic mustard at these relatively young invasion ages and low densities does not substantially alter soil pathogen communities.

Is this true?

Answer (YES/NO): YES